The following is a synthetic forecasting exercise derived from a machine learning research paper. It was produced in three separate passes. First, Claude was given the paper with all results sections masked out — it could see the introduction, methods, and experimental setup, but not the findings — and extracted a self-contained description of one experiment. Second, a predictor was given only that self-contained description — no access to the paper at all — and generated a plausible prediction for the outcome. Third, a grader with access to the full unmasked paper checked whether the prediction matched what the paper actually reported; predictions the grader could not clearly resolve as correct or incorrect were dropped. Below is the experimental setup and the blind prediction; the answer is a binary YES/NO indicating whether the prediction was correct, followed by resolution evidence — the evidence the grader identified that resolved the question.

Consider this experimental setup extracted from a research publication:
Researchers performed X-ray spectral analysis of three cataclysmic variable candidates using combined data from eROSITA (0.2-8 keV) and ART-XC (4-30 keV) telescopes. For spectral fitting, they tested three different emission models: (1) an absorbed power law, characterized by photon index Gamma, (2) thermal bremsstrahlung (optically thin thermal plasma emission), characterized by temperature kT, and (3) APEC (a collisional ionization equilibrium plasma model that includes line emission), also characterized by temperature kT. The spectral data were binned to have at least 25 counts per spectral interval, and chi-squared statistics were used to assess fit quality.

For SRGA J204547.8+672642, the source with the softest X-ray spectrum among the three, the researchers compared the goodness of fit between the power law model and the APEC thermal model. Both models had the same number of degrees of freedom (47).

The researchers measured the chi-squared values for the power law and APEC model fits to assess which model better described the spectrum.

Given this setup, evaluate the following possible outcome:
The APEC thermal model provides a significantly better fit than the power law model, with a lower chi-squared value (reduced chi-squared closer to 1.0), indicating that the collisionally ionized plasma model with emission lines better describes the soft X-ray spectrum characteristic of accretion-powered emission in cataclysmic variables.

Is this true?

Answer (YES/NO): NO